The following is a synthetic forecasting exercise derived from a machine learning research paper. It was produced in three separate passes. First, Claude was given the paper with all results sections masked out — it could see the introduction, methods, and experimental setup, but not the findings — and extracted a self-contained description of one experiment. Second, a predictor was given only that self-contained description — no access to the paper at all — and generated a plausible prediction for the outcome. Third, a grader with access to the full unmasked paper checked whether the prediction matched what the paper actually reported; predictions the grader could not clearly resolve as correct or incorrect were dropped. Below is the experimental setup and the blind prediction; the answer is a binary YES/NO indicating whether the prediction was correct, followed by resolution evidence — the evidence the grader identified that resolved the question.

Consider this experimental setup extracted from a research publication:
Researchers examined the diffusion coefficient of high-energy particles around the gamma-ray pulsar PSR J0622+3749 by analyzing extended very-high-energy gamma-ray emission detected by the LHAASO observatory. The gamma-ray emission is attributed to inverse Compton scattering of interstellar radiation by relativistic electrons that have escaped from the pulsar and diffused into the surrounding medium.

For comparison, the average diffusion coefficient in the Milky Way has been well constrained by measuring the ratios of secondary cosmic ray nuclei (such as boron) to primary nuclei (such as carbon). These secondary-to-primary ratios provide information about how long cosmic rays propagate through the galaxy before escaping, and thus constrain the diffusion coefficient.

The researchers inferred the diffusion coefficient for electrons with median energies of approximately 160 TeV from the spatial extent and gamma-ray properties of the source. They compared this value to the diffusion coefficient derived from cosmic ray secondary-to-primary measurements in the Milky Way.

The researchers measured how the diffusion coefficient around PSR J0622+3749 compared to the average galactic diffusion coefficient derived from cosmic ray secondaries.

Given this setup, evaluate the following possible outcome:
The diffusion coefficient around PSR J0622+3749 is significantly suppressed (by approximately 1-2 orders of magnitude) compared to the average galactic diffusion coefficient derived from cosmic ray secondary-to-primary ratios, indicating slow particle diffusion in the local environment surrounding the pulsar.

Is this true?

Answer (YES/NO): YES